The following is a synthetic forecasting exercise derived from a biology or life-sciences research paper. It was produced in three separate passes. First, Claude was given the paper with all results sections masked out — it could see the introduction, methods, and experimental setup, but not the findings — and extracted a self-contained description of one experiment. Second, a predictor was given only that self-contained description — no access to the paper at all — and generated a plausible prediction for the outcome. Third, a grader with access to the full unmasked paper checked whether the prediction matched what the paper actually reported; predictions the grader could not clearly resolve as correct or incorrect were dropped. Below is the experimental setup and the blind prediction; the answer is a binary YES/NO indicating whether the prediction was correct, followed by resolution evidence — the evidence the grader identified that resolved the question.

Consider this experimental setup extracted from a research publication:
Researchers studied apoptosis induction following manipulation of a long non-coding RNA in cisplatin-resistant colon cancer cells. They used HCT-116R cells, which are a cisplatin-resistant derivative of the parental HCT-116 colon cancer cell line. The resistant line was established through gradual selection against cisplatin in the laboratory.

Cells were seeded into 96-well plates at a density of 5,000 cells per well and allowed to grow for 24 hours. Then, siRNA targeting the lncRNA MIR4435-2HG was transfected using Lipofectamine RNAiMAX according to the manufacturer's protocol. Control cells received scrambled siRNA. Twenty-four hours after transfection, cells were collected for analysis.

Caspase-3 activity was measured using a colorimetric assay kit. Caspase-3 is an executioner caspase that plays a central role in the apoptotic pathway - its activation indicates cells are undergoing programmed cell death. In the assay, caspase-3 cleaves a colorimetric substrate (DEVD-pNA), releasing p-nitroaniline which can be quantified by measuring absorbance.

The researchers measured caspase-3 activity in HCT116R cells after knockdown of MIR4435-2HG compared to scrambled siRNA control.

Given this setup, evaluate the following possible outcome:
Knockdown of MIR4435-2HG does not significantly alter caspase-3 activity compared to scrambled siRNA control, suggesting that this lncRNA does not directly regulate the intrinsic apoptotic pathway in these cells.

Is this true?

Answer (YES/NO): NO